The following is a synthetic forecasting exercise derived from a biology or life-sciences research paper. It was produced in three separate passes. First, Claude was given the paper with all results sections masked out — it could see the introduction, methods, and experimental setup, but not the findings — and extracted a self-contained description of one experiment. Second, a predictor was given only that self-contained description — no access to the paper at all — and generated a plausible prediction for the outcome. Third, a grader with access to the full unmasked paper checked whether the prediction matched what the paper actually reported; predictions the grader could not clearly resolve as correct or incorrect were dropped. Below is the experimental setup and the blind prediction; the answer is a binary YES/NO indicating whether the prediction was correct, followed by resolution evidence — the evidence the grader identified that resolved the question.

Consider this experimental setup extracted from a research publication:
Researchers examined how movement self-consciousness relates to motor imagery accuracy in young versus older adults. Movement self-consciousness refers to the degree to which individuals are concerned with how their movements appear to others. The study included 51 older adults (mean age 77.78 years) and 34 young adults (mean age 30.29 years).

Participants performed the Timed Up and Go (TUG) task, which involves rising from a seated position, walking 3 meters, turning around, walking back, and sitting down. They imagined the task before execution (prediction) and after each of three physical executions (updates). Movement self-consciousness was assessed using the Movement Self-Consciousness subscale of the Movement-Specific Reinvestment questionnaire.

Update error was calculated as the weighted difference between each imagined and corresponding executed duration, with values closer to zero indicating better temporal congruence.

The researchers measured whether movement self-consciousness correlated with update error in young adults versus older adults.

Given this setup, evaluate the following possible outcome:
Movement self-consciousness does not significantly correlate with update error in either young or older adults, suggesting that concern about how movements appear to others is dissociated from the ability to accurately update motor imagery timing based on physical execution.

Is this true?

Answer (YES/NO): NO